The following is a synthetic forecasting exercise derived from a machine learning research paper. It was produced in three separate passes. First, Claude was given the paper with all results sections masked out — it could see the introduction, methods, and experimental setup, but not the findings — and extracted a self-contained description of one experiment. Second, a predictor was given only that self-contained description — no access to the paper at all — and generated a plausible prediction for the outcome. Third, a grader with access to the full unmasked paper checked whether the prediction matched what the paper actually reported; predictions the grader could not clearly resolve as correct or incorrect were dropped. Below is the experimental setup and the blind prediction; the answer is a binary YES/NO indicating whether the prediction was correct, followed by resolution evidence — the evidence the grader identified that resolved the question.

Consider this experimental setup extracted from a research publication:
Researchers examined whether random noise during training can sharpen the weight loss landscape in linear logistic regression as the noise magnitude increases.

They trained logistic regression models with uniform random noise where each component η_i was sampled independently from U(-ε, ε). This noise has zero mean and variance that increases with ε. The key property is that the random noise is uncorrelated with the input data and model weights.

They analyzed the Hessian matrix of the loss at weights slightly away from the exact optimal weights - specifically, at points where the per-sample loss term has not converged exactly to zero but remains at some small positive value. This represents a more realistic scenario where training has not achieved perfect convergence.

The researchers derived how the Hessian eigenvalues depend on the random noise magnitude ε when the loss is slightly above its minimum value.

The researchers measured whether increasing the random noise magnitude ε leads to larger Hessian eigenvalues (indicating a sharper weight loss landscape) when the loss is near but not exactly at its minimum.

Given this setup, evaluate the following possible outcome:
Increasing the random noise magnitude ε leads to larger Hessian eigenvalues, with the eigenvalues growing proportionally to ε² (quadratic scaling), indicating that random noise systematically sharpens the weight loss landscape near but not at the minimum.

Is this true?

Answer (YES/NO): NO